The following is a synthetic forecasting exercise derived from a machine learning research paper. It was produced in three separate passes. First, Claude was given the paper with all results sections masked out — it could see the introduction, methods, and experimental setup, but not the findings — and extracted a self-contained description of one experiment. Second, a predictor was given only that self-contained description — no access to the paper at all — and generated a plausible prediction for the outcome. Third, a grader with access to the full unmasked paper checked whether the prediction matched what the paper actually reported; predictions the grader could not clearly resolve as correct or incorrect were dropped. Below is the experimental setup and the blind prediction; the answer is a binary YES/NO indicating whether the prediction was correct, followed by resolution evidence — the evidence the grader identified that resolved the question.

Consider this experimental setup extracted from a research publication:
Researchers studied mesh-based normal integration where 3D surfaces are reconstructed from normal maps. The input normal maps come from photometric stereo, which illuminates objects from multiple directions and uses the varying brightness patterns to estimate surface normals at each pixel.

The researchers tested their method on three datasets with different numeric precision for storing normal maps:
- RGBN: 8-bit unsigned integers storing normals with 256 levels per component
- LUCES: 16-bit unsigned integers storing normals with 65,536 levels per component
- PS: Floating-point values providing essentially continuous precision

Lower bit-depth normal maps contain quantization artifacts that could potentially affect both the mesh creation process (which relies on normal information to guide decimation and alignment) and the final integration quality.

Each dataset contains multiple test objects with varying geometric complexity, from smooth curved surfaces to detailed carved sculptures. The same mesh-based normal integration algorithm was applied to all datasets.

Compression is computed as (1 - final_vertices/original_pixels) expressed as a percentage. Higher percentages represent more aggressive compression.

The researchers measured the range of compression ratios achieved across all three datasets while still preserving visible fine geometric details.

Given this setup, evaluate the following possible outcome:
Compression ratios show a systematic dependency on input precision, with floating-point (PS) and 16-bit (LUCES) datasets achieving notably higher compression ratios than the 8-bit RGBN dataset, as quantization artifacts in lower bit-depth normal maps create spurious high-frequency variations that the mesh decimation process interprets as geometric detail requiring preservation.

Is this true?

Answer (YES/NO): NO